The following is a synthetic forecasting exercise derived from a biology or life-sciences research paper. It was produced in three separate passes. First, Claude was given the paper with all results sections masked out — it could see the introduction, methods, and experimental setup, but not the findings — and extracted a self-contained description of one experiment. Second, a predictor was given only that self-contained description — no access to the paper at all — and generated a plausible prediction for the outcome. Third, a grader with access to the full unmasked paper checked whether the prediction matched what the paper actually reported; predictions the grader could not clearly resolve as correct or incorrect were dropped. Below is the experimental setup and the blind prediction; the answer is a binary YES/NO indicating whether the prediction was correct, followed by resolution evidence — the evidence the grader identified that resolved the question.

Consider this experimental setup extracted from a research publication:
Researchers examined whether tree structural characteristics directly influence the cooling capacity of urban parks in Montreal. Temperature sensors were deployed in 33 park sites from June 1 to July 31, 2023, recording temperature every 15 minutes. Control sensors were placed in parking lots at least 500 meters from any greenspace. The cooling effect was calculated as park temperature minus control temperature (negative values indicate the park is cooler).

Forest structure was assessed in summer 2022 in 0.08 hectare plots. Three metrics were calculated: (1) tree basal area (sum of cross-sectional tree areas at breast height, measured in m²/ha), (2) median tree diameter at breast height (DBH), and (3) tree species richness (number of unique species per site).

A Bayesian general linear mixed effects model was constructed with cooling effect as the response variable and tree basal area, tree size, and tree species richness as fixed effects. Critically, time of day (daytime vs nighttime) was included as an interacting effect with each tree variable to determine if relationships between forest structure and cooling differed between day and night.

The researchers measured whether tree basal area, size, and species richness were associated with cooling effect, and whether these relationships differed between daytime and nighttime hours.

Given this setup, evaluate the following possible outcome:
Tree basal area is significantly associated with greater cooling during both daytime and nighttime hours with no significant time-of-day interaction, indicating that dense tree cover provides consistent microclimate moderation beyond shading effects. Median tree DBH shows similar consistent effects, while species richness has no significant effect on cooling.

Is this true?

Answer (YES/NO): NO